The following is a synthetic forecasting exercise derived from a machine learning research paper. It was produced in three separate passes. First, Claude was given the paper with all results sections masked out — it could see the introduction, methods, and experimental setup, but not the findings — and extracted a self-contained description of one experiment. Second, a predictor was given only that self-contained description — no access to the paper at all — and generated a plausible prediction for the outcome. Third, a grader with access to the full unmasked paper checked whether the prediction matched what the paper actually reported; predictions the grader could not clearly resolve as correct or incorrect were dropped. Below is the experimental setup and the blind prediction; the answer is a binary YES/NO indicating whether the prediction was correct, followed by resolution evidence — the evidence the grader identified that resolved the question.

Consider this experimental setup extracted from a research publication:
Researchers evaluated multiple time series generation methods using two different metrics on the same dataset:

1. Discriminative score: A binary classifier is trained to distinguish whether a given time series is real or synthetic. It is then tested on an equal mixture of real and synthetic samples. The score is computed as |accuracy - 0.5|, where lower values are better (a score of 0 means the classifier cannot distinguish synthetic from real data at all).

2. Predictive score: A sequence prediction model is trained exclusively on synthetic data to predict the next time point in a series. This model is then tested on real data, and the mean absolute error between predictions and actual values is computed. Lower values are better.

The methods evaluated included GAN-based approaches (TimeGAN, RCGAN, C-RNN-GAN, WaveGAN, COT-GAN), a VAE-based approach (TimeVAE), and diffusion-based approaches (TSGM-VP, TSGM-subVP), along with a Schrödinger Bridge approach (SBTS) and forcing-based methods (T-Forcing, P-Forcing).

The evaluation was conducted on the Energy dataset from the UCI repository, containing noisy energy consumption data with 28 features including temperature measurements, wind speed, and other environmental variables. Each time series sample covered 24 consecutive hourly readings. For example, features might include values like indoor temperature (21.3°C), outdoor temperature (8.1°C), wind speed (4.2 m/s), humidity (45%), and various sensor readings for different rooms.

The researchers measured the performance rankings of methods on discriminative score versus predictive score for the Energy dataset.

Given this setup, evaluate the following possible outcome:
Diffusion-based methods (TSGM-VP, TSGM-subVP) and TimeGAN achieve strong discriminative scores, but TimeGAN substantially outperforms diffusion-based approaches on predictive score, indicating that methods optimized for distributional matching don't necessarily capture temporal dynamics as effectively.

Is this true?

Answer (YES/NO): NO